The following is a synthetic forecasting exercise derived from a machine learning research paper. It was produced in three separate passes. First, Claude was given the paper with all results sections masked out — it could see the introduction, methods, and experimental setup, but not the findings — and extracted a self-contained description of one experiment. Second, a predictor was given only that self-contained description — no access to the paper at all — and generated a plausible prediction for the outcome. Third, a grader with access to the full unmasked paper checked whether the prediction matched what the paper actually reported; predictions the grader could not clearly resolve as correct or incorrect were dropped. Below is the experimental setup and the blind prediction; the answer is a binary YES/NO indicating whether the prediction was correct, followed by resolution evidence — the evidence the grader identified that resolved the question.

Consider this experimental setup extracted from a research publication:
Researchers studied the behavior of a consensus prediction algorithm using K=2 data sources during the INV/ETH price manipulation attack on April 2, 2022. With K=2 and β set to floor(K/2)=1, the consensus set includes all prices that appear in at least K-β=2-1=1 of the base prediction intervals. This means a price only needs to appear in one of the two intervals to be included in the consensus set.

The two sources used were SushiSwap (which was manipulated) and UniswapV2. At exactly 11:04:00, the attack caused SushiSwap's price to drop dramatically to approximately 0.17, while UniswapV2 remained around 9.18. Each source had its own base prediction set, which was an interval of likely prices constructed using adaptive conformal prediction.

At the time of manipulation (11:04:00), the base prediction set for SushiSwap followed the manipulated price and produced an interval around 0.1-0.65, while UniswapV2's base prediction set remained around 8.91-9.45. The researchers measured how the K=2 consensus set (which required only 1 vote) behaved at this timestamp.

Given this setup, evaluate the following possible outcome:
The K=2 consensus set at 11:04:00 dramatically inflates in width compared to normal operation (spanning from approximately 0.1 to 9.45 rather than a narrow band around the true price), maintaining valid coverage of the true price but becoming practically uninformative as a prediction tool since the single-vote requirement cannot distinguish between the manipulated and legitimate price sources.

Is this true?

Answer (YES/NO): YES